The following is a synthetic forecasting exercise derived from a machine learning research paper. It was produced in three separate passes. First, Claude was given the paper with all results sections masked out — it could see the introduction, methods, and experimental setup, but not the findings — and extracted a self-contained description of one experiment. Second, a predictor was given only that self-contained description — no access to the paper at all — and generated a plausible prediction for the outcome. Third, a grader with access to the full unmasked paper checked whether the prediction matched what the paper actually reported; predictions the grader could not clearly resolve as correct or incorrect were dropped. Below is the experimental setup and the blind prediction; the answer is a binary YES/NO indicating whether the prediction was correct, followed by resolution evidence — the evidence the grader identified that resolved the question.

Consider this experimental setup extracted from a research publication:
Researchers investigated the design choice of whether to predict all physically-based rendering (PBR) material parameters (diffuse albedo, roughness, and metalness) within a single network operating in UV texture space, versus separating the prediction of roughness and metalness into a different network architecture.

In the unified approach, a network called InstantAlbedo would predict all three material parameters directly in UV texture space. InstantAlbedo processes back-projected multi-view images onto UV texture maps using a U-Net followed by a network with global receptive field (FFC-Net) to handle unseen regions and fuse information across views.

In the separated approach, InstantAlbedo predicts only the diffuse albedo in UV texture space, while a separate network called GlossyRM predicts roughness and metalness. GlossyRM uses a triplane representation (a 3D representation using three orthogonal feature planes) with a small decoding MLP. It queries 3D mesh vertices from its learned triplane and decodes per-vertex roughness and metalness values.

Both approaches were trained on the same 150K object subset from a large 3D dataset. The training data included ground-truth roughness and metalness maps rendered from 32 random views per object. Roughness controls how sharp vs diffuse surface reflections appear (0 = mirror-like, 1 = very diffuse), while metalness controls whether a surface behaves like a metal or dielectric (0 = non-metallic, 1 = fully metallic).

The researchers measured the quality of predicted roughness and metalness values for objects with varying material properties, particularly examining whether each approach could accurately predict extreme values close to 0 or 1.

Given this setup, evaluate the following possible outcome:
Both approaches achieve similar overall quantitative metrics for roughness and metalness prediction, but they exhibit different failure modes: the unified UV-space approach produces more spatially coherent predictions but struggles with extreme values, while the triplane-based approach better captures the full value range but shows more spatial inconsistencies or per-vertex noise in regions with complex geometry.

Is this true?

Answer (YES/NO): NO